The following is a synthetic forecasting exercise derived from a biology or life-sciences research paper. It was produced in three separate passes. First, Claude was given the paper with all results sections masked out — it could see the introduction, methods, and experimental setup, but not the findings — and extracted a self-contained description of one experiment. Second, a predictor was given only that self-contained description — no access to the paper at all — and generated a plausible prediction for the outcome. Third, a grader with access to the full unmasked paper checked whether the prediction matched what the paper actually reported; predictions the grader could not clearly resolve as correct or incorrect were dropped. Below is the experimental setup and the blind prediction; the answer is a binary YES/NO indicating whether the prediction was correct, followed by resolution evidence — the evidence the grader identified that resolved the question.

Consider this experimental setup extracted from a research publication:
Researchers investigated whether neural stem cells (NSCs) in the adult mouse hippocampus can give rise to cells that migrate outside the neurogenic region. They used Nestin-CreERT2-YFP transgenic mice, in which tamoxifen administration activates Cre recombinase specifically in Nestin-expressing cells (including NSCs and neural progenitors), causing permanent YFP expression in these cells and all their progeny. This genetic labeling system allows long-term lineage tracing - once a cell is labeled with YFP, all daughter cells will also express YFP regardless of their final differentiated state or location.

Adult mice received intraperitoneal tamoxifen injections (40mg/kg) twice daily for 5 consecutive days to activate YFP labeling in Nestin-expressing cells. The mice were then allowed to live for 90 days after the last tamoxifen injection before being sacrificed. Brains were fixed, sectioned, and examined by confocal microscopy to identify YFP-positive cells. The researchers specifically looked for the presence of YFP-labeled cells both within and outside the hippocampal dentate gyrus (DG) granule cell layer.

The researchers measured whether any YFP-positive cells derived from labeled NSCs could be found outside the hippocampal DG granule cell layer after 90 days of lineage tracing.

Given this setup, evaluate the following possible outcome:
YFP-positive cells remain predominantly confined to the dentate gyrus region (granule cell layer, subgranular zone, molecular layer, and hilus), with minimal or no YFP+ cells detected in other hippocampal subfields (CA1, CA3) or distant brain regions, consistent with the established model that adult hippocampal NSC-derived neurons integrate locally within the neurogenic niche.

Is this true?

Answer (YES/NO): YES